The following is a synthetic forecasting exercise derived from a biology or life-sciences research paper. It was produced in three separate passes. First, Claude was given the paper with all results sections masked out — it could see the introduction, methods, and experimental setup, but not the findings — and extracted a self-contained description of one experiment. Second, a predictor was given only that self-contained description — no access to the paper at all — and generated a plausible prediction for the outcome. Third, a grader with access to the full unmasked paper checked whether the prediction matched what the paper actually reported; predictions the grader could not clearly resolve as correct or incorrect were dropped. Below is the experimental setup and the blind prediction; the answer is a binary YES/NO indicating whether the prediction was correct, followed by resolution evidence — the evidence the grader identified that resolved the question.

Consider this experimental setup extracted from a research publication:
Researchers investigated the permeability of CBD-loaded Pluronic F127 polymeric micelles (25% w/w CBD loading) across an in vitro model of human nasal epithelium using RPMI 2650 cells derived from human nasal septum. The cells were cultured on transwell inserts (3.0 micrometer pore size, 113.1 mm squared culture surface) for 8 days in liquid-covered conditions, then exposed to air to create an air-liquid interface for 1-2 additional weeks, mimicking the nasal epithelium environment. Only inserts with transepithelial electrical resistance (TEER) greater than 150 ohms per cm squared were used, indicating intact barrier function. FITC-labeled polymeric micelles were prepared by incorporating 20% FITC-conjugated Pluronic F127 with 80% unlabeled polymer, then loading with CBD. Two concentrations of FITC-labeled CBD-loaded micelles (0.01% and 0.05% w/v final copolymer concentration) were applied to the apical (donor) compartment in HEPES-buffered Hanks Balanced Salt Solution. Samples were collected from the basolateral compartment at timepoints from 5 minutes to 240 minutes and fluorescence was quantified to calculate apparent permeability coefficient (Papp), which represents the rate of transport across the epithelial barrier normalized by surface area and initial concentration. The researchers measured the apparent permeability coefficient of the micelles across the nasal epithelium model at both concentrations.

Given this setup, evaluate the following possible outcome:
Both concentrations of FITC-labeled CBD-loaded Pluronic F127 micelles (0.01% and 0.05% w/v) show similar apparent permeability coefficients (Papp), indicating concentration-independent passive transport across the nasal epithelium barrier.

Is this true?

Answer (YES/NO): NO